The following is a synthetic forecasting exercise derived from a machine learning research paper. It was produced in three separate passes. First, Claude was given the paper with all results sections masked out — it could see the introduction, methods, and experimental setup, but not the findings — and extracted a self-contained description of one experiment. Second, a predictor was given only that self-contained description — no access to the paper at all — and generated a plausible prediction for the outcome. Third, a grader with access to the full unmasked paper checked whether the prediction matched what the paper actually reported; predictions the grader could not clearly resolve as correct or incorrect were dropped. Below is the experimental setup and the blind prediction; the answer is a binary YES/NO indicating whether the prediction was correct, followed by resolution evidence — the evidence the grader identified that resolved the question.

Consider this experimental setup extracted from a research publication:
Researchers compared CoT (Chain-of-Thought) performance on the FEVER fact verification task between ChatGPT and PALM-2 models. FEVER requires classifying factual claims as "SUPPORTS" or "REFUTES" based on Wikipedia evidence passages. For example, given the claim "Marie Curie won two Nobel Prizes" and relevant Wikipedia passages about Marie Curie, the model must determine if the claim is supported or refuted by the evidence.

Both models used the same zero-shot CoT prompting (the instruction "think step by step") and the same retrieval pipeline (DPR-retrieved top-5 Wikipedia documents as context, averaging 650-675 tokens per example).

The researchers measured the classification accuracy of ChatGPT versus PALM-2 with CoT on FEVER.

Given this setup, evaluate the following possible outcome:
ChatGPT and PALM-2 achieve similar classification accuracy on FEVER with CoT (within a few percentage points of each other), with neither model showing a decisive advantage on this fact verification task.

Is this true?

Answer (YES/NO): NO